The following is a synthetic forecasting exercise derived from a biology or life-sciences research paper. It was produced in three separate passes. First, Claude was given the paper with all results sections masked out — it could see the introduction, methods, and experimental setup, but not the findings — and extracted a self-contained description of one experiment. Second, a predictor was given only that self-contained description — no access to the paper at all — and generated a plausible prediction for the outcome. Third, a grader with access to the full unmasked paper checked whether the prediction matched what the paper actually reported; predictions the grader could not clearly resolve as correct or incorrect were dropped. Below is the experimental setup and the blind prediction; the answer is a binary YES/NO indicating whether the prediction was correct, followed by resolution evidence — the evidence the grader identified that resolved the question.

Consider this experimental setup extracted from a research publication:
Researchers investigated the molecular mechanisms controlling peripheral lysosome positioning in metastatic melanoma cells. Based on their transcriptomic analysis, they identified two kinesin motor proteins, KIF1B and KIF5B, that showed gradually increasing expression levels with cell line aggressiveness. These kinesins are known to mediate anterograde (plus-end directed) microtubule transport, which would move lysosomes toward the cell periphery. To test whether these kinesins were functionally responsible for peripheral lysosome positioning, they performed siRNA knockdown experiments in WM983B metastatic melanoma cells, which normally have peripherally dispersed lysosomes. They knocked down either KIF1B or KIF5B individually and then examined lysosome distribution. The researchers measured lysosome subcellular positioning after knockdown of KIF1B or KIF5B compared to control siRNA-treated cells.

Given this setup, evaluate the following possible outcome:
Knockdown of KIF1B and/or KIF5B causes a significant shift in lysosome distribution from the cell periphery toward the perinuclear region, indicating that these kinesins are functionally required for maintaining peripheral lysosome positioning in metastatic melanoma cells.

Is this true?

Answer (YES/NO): YES